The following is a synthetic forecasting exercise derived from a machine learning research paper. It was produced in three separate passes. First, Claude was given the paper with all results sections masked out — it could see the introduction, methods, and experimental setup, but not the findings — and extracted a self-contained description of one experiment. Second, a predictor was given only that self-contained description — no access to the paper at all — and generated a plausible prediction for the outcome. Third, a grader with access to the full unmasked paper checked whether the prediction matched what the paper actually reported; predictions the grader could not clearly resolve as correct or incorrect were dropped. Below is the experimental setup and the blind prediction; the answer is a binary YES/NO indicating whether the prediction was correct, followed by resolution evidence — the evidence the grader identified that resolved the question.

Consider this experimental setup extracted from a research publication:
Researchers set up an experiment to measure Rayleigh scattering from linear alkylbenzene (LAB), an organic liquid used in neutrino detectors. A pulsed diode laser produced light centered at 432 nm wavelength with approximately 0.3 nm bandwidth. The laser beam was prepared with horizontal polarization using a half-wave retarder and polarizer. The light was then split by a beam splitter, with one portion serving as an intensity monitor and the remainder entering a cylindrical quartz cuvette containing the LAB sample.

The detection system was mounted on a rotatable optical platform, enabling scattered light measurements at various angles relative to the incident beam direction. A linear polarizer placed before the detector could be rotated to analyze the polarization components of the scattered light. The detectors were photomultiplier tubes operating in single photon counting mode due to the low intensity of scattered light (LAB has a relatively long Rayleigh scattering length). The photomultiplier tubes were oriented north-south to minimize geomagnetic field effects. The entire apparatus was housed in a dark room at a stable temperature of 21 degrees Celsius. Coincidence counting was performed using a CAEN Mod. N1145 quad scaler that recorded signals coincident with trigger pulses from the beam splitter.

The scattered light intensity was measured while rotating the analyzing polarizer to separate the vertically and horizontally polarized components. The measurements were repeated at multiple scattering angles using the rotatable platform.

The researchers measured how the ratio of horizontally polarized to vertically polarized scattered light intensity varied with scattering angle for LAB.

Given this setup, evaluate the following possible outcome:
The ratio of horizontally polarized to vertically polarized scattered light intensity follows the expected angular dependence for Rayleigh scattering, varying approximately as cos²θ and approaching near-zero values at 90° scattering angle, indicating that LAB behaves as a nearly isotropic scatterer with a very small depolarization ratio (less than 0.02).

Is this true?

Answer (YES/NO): NO